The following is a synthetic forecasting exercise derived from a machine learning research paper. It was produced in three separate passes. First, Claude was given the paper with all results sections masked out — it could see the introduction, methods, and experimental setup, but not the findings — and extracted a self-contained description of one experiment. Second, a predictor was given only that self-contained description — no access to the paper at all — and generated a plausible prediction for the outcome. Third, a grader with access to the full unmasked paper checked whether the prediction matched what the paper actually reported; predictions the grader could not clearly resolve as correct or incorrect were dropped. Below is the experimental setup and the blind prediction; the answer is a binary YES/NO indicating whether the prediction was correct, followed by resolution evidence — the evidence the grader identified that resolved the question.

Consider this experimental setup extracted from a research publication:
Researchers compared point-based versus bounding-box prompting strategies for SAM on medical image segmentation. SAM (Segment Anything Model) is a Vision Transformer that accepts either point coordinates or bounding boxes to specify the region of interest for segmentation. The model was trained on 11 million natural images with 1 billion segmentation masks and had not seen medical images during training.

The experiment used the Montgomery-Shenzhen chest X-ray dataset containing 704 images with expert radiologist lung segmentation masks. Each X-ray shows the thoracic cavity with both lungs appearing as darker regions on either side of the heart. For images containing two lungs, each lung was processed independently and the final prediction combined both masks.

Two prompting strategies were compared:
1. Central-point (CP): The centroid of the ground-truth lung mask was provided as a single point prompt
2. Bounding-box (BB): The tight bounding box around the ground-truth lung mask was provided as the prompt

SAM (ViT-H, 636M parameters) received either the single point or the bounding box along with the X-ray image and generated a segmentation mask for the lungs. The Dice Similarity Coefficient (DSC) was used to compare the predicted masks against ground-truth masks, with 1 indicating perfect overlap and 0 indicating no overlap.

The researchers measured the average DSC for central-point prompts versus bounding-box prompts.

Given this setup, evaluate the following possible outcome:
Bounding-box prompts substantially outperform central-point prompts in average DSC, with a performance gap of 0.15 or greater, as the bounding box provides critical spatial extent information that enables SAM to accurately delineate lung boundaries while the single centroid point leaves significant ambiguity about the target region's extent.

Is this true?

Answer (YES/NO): NO